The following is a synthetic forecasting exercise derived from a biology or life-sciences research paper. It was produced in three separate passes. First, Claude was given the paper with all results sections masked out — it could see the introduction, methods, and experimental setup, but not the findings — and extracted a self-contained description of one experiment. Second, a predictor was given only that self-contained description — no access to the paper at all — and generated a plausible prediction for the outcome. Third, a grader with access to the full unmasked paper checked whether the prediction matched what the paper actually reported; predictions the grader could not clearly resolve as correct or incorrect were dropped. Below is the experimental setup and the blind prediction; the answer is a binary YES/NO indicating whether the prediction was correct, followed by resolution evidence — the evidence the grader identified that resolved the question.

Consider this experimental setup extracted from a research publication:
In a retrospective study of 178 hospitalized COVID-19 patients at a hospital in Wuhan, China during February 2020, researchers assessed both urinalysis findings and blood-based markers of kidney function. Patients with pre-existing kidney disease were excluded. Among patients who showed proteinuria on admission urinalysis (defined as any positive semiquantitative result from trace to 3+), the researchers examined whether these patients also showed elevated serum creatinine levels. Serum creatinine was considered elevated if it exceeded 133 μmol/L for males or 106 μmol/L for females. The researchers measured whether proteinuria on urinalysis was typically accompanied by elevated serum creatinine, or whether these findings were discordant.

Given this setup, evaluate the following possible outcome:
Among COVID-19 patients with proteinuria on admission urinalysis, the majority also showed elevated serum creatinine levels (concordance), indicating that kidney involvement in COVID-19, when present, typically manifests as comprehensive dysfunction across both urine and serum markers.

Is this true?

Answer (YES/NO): NO